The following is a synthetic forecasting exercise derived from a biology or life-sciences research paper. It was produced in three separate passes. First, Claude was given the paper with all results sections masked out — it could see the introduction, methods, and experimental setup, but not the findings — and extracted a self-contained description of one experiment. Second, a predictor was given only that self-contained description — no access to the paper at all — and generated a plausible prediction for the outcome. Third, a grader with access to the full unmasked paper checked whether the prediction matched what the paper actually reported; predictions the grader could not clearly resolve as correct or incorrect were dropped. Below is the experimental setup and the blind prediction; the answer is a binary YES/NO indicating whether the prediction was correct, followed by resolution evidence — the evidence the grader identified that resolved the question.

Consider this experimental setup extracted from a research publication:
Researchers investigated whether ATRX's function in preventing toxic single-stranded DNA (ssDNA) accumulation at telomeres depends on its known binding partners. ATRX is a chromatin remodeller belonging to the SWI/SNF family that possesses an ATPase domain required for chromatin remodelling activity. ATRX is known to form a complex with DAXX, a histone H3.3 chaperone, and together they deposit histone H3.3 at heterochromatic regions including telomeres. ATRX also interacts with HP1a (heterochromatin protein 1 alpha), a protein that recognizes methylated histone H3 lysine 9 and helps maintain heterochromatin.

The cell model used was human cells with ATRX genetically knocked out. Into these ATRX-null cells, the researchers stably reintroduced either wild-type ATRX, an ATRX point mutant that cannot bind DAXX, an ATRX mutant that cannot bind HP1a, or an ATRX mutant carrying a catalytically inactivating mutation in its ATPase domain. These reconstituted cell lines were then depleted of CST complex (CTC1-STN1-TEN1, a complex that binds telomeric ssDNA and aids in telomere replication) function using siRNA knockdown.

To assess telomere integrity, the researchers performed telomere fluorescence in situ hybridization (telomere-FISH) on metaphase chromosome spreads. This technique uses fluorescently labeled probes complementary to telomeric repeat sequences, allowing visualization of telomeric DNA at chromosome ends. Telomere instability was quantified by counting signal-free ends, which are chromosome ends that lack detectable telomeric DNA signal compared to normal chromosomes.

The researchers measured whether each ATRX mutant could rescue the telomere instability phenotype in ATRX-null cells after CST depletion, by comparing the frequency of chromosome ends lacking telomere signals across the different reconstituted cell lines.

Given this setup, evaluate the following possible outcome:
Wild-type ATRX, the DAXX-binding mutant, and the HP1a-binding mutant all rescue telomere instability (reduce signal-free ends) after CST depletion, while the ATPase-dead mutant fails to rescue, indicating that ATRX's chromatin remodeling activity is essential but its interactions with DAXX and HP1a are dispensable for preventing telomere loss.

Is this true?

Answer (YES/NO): YES